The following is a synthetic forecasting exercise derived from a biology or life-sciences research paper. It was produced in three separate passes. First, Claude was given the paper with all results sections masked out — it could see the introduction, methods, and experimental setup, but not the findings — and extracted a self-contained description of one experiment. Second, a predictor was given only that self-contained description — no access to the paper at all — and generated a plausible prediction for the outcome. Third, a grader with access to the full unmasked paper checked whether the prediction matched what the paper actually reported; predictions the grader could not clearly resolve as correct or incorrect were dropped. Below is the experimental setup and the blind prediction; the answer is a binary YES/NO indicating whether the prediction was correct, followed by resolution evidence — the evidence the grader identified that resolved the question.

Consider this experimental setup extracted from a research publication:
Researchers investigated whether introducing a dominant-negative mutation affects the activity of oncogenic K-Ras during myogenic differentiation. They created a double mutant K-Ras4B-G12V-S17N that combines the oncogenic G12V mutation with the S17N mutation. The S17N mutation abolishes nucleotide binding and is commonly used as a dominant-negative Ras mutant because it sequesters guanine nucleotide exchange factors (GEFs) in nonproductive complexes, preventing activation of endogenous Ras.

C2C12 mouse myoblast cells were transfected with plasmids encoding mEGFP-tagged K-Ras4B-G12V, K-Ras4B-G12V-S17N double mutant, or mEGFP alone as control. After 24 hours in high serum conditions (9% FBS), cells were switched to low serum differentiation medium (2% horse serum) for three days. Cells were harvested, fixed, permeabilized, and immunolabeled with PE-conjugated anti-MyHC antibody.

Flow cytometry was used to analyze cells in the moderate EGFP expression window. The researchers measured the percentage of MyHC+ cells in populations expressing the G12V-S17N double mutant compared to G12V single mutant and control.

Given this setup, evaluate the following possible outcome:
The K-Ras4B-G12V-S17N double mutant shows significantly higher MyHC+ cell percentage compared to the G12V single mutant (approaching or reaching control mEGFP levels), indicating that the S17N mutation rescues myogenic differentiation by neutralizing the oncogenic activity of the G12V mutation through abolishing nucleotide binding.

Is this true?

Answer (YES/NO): NO